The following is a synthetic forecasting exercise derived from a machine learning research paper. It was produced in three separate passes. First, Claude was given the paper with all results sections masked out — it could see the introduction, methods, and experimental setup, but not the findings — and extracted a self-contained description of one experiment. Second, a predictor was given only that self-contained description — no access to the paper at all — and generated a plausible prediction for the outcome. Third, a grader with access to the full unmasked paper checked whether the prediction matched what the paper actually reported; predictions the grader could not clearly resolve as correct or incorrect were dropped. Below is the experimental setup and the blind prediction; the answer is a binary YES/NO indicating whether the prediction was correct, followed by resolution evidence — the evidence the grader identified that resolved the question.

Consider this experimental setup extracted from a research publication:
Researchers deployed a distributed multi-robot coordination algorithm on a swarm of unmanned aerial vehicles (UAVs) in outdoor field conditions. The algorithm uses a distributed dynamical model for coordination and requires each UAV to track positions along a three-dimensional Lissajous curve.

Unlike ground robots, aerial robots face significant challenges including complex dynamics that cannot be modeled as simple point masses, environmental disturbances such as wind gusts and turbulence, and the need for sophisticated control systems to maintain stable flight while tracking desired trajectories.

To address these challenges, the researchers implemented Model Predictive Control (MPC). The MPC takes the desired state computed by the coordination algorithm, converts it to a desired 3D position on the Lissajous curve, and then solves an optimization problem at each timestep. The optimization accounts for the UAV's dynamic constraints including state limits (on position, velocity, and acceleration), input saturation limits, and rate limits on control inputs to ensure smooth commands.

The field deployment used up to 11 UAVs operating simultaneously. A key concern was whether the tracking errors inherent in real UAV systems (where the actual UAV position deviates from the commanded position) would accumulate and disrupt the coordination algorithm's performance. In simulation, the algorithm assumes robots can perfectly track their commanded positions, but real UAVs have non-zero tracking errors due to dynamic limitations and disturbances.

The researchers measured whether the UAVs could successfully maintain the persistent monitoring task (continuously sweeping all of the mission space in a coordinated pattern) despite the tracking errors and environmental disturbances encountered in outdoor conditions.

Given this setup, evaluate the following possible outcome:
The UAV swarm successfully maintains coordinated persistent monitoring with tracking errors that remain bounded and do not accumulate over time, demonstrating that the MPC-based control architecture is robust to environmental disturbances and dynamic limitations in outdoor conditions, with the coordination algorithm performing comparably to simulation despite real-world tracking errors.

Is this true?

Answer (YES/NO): YES